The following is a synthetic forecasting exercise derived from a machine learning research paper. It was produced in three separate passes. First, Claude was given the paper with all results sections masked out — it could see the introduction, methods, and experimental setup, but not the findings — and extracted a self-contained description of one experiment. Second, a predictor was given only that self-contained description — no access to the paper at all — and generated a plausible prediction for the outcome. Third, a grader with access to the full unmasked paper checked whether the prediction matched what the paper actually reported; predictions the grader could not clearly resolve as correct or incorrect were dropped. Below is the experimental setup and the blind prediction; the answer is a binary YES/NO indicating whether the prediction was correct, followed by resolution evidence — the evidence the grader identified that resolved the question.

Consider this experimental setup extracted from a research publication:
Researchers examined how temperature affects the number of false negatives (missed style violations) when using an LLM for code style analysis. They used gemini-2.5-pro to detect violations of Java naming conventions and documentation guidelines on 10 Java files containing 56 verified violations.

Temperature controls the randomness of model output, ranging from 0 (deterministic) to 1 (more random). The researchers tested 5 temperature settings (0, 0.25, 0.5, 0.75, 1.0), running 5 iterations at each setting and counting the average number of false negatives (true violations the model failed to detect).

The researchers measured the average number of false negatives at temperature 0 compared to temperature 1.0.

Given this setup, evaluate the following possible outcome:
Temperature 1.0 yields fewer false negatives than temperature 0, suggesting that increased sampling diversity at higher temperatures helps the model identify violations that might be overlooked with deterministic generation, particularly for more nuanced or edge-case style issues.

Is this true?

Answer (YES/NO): YES